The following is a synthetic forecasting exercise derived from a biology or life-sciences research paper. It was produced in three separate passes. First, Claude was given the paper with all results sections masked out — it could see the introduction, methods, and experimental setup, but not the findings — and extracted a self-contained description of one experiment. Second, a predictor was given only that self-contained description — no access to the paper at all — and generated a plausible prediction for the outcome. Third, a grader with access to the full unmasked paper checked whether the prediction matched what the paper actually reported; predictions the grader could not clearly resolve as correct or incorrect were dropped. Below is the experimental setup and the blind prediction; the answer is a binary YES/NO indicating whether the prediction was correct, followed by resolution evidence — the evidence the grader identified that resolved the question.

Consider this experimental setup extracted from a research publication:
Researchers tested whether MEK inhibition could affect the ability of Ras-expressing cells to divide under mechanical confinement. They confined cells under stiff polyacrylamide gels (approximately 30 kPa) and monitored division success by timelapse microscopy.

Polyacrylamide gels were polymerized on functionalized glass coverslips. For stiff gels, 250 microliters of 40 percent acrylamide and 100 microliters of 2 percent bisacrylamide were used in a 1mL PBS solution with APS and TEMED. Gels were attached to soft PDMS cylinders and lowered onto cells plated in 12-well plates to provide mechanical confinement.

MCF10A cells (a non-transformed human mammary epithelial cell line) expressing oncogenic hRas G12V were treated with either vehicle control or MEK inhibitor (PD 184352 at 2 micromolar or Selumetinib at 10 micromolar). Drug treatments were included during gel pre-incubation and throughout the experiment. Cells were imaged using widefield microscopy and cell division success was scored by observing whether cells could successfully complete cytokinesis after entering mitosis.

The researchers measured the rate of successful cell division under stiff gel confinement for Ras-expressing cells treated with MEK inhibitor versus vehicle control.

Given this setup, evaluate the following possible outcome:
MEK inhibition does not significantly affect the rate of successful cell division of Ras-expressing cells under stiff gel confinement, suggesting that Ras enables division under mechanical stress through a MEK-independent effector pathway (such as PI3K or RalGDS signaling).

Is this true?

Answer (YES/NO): NO